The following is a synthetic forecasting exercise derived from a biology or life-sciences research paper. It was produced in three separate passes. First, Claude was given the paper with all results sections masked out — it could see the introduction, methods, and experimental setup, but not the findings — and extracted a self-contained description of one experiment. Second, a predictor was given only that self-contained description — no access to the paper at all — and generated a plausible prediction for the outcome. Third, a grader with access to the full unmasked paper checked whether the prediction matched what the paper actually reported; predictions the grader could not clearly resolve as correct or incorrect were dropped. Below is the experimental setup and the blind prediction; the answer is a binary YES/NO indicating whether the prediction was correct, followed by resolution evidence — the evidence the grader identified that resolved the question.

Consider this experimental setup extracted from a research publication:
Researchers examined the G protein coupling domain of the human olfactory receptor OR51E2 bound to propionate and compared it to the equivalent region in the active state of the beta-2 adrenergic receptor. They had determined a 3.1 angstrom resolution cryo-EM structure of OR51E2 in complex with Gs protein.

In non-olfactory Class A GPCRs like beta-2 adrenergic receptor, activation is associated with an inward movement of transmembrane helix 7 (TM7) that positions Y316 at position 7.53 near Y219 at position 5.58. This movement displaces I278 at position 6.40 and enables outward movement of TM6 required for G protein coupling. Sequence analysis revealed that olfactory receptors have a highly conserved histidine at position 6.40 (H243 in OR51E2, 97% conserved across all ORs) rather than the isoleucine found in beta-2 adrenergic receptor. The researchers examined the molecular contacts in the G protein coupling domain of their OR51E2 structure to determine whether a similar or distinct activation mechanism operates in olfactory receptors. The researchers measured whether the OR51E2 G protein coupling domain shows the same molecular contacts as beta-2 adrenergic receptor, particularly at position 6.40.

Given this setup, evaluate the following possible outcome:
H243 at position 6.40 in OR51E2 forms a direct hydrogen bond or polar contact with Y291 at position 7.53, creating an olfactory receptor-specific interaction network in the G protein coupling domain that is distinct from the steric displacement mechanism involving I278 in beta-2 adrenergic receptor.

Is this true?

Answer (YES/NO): NO